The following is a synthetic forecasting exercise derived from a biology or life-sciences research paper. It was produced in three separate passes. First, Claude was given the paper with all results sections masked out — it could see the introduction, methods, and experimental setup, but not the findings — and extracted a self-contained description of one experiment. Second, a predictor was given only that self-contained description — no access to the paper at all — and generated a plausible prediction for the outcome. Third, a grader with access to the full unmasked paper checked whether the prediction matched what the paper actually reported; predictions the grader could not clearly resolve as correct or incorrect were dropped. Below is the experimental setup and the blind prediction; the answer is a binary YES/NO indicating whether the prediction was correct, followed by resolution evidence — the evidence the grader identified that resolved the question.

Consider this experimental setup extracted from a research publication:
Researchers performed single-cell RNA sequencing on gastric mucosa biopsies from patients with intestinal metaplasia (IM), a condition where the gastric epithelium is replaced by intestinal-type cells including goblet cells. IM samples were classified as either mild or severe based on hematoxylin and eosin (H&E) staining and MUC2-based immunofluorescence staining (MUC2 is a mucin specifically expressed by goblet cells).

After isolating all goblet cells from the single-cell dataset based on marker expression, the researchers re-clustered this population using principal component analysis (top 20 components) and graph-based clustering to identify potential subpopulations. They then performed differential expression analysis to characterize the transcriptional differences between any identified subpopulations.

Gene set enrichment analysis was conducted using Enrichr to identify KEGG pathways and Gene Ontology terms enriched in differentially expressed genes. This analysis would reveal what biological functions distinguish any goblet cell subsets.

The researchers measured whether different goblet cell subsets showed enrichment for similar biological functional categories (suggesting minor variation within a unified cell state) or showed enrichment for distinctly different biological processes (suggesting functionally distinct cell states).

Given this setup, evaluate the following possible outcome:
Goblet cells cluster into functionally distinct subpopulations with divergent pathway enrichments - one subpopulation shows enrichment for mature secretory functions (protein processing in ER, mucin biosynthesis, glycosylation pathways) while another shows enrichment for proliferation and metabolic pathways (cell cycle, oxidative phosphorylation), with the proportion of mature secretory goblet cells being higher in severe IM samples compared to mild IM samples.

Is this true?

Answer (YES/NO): NO